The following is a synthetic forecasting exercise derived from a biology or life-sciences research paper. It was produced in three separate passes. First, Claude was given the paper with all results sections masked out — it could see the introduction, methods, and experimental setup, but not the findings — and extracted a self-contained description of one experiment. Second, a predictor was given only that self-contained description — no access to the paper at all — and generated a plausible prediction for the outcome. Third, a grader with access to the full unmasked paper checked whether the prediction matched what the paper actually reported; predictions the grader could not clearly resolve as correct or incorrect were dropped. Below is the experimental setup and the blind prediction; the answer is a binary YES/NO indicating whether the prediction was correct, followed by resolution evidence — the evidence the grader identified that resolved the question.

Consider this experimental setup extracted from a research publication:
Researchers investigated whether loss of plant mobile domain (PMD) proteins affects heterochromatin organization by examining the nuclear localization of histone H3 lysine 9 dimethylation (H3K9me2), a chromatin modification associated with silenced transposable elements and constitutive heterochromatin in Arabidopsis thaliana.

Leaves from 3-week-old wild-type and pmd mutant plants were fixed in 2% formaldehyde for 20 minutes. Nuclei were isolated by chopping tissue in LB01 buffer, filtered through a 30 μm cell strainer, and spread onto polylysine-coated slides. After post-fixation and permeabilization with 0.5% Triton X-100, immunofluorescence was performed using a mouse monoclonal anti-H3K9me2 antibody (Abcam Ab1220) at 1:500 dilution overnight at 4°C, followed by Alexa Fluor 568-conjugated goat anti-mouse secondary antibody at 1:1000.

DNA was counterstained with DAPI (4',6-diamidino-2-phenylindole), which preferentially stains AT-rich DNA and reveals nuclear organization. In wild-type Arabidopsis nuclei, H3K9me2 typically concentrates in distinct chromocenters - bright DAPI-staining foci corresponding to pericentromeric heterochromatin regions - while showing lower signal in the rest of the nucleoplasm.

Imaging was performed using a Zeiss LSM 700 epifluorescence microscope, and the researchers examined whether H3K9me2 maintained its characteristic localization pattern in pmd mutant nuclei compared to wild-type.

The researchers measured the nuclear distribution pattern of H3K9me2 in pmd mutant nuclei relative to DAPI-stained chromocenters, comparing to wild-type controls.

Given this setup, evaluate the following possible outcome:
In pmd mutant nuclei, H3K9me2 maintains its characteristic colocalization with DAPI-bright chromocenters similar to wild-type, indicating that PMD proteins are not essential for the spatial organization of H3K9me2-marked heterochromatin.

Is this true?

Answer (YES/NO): YES